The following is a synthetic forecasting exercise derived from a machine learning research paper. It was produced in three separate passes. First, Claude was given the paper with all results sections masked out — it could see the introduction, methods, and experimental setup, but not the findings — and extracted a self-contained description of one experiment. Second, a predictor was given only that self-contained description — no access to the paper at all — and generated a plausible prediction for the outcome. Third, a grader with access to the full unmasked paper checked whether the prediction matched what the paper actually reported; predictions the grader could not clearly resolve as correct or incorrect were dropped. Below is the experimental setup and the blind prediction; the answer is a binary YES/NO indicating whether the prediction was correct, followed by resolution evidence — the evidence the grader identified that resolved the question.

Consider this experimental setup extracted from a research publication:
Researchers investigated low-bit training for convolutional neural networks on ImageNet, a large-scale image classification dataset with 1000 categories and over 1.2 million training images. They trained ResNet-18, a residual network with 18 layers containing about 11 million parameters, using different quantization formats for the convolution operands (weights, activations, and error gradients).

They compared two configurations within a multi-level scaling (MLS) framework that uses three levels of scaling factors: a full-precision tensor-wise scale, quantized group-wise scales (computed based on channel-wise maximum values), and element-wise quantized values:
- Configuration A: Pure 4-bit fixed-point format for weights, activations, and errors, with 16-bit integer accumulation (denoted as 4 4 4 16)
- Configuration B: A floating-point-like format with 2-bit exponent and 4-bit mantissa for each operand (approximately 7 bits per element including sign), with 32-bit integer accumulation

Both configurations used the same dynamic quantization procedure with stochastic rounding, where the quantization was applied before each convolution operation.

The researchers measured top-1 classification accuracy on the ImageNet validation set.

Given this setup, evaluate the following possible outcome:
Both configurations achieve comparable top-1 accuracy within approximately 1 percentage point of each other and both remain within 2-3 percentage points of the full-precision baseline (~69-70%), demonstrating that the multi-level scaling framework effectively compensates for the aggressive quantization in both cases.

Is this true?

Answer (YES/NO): NO